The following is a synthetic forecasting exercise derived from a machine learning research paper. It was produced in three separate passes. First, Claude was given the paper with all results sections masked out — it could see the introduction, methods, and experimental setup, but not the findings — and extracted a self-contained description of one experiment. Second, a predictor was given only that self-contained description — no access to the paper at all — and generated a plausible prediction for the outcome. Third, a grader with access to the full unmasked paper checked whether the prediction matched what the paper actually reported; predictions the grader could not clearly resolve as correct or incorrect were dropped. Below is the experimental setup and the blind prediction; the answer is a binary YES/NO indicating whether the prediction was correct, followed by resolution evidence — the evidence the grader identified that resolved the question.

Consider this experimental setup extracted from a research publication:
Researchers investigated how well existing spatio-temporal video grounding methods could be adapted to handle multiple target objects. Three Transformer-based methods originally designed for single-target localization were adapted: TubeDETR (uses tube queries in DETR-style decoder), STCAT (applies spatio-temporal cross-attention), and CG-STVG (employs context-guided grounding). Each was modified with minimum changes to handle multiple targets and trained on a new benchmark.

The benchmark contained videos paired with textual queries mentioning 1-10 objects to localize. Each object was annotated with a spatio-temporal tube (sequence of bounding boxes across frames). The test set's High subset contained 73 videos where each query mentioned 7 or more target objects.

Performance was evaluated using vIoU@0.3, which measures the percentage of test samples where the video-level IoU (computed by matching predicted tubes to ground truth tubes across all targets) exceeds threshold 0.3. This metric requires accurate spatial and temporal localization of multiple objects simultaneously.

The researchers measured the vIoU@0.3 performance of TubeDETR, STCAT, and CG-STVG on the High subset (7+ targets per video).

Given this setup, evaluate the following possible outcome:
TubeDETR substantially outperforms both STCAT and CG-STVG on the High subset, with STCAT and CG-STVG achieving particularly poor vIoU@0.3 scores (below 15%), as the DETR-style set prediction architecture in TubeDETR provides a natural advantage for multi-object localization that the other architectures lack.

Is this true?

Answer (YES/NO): NO